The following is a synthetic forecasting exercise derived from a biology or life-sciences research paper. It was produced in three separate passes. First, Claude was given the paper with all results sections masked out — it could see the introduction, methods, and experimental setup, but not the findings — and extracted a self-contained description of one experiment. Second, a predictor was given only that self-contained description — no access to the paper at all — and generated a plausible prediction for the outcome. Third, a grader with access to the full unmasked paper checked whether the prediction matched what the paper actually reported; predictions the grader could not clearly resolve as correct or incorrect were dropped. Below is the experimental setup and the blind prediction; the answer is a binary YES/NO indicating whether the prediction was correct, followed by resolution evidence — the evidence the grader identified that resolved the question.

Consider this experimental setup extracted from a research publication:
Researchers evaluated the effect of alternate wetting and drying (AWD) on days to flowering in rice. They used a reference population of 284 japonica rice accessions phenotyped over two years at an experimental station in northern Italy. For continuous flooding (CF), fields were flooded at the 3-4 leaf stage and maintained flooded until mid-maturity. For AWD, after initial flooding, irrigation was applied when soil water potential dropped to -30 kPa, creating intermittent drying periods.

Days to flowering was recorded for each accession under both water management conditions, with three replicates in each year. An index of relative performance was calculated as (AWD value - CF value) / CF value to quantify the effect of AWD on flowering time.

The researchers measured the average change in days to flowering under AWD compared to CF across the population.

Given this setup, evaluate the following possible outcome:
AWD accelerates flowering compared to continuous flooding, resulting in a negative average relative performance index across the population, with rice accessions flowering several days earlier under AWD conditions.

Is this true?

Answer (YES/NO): NO